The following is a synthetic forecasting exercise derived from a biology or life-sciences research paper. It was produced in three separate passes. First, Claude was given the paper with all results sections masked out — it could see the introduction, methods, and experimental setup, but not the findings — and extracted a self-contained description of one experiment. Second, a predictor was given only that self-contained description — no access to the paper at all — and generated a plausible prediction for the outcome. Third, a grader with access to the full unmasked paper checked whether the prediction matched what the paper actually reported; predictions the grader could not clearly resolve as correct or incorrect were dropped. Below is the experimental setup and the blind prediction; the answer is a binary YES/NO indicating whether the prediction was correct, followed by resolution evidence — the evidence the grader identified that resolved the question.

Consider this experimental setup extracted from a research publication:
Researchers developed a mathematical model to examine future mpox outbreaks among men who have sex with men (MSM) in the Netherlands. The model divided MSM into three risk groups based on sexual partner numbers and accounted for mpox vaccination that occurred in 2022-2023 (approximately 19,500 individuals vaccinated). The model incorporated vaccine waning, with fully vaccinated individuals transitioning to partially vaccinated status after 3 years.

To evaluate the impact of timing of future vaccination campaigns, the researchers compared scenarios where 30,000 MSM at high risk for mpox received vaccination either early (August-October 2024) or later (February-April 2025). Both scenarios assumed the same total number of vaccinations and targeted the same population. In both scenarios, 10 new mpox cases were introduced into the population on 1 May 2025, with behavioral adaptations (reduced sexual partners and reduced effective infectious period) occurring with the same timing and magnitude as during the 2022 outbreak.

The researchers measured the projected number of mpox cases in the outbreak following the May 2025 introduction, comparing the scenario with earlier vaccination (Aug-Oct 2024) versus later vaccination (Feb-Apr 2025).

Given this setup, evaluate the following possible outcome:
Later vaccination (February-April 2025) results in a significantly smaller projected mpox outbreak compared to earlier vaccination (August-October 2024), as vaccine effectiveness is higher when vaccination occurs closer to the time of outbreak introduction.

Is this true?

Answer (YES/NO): YES